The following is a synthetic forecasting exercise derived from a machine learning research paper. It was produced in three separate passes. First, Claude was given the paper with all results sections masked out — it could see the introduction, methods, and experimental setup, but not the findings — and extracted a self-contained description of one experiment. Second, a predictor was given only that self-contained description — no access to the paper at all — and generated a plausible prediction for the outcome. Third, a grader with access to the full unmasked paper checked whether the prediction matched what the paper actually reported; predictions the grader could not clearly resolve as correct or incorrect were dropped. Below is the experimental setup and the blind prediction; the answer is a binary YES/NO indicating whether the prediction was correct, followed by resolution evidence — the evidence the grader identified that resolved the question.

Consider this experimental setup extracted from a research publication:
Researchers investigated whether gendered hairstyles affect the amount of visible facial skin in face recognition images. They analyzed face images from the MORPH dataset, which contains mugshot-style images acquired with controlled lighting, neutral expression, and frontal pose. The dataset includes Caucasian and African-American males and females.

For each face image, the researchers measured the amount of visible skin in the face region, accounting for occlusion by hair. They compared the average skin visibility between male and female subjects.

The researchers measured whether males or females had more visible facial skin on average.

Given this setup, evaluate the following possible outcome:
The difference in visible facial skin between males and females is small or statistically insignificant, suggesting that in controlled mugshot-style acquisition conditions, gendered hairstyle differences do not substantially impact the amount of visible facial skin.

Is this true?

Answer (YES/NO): NO